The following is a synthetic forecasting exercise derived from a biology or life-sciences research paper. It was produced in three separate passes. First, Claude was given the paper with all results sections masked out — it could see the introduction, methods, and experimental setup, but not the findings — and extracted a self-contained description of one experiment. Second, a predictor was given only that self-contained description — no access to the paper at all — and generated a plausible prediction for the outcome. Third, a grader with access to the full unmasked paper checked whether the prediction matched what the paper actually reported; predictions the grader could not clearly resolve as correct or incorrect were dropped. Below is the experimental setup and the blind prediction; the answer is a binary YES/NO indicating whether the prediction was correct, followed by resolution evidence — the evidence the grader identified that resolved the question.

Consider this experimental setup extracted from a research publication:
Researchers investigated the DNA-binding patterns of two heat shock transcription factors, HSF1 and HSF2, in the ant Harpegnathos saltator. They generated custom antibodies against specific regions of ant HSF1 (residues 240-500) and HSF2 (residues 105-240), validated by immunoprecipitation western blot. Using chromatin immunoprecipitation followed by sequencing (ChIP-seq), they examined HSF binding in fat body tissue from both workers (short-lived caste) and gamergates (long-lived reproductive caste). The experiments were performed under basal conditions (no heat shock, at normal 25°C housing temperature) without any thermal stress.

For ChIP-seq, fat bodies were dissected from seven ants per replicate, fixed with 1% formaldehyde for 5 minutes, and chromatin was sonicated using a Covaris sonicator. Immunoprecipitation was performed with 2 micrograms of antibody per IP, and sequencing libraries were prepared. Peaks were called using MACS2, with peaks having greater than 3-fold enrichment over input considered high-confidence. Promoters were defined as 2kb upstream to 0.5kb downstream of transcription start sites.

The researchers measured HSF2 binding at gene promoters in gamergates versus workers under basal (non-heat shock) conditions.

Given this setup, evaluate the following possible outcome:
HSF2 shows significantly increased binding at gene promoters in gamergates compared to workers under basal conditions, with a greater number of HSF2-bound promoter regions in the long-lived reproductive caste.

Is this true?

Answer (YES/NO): YES